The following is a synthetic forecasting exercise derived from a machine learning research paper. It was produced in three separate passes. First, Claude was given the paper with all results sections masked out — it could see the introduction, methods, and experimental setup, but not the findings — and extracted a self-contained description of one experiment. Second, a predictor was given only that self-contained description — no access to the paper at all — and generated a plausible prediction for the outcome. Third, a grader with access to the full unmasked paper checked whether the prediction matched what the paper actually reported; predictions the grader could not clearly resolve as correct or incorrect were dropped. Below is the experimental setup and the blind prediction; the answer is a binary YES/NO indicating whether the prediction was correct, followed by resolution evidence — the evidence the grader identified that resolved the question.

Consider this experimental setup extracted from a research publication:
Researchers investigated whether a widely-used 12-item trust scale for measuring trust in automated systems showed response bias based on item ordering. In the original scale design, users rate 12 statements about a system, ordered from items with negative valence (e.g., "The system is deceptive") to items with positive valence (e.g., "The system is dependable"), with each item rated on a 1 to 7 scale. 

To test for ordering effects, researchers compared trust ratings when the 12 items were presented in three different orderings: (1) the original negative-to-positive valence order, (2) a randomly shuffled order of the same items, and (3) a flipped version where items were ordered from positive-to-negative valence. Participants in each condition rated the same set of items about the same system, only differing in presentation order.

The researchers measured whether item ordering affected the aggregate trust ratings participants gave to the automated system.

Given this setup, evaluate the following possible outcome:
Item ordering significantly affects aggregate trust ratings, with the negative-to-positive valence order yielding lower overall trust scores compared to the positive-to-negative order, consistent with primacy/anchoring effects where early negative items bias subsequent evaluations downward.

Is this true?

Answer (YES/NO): NO